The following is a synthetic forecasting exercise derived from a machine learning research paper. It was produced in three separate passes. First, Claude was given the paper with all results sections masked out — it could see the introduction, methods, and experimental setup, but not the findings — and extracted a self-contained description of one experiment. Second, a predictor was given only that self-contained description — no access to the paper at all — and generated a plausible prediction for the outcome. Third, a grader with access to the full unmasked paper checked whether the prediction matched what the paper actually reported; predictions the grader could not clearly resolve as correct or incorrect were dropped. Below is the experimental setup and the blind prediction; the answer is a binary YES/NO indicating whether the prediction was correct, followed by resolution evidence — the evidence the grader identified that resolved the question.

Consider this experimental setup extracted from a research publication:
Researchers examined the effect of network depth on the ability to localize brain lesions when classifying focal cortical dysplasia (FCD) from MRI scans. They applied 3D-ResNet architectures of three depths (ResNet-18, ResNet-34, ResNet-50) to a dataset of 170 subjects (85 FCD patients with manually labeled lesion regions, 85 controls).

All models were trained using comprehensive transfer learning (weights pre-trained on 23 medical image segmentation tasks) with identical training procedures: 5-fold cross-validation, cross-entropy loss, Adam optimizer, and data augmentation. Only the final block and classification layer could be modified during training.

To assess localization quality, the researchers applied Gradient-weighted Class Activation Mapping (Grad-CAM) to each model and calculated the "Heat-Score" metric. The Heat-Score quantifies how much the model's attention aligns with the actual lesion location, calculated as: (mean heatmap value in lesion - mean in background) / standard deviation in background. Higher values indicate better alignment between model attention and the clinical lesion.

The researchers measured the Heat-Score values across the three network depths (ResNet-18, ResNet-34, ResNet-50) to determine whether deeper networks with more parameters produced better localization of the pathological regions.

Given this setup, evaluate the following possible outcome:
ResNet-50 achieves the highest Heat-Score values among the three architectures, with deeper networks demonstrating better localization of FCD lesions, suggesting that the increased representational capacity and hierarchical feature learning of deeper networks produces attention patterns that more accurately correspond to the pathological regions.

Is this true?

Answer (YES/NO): NO